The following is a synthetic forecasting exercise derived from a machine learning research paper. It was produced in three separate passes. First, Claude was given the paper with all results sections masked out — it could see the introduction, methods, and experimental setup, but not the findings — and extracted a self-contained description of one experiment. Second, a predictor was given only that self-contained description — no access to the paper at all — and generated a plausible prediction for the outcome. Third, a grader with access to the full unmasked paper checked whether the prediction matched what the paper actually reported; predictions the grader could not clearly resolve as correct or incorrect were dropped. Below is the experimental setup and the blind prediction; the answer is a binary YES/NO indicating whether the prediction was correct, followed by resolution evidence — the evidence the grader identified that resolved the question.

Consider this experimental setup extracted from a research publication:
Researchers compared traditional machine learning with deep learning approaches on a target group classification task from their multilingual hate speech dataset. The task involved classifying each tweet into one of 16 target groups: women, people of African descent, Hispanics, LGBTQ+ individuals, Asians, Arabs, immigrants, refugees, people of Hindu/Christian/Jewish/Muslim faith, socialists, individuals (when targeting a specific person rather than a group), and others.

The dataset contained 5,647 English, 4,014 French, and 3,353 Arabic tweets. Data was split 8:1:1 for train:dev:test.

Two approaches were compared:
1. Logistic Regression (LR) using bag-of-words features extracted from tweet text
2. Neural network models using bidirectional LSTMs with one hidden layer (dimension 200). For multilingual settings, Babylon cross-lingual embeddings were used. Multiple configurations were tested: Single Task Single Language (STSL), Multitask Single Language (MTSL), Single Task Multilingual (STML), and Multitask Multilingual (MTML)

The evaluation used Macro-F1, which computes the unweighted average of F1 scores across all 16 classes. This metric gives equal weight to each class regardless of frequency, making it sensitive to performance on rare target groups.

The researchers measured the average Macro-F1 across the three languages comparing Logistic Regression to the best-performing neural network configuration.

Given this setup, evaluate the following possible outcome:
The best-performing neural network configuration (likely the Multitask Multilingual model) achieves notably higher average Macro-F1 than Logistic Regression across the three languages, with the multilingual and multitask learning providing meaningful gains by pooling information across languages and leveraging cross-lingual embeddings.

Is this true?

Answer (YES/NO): NO